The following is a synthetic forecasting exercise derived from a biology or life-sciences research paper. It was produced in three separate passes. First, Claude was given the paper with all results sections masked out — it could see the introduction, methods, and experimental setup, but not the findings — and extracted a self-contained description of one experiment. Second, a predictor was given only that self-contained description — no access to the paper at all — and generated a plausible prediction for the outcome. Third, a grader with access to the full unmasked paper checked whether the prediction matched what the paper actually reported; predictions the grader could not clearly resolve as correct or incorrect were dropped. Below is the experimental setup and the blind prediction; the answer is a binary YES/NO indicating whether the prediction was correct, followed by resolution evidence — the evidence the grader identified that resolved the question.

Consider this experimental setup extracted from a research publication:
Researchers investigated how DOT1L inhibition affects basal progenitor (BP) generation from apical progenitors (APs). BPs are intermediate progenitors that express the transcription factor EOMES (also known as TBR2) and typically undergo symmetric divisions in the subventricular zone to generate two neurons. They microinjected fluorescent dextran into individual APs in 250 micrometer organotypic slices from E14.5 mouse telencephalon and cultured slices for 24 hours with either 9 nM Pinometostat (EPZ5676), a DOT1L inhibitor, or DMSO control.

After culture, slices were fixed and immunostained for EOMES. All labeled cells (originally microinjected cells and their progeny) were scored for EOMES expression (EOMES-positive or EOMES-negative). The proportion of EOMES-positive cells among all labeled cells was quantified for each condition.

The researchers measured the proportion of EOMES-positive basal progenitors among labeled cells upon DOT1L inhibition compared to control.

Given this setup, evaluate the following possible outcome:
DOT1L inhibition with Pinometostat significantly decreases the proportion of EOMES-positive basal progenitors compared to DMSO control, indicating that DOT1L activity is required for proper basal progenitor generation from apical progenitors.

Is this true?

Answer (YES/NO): NO